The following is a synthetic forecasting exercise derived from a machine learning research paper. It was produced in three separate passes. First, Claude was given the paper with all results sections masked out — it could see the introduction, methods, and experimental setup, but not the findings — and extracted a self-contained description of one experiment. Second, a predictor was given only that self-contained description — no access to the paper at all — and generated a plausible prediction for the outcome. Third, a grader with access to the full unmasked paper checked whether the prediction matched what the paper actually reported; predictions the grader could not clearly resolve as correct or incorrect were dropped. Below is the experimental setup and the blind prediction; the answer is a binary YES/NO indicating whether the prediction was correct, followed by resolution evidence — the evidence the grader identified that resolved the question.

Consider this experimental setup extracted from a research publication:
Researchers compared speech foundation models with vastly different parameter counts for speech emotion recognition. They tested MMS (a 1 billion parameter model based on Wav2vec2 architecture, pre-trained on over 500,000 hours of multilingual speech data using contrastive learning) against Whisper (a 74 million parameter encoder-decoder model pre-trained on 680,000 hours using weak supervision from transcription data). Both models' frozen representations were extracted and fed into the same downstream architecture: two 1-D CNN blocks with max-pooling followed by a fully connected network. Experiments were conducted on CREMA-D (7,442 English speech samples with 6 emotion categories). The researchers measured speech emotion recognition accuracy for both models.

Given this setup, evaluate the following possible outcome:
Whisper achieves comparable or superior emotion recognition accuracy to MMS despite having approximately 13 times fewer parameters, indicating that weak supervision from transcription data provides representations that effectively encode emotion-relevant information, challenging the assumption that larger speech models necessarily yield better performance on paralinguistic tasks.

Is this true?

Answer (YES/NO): NO